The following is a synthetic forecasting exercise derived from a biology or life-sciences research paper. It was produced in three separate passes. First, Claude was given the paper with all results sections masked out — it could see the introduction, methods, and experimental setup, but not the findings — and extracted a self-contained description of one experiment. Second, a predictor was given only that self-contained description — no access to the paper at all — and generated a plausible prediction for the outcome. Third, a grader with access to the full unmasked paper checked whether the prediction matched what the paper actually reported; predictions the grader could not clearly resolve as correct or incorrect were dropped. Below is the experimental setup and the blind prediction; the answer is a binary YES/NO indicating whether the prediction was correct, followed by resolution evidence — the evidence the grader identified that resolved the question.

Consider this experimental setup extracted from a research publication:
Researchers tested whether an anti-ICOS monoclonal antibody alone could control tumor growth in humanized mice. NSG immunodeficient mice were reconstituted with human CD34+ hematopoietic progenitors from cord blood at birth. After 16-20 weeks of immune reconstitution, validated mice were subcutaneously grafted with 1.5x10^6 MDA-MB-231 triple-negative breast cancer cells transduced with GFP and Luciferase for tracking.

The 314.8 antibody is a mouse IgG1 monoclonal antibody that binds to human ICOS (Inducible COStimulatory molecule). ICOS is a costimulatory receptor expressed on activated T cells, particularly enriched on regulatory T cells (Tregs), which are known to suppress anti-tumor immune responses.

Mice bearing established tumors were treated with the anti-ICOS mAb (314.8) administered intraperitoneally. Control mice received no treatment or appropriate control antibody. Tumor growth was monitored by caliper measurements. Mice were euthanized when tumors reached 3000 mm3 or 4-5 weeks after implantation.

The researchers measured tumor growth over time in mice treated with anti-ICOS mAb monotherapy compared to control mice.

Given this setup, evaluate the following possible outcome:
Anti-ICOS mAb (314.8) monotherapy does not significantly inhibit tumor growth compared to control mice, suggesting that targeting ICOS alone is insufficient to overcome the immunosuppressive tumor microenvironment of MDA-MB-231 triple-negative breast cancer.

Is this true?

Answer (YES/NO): YES